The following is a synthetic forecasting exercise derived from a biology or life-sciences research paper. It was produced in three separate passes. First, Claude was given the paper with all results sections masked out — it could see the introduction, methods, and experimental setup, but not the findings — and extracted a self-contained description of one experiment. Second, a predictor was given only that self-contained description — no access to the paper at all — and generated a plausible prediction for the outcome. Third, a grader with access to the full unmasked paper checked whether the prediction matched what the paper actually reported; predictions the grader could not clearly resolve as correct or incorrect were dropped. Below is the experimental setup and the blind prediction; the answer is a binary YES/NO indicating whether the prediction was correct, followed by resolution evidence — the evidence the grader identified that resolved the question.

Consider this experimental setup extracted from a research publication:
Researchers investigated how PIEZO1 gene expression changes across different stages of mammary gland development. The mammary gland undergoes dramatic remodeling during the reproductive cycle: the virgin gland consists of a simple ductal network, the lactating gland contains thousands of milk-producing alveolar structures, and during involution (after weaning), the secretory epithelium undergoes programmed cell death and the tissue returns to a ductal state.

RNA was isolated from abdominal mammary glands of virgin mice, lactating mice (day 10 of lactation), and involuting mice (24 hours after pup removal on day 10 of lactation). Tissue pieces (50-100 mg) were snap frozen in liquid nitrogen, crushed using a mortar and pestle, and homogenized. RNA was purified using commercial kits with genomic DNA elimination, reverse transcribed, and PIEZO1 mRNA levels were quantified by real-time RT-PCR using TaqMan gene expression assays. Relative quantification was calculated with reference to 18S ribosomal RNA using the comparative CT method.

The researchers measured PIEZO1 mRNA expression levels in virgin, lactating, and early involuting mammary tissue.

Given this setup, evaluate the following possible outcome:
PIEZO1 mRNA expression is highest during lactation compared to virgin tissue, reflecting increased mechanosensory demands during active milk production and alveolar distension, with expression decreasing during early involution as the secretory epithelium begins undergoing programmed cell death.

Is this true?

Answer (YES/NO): YES